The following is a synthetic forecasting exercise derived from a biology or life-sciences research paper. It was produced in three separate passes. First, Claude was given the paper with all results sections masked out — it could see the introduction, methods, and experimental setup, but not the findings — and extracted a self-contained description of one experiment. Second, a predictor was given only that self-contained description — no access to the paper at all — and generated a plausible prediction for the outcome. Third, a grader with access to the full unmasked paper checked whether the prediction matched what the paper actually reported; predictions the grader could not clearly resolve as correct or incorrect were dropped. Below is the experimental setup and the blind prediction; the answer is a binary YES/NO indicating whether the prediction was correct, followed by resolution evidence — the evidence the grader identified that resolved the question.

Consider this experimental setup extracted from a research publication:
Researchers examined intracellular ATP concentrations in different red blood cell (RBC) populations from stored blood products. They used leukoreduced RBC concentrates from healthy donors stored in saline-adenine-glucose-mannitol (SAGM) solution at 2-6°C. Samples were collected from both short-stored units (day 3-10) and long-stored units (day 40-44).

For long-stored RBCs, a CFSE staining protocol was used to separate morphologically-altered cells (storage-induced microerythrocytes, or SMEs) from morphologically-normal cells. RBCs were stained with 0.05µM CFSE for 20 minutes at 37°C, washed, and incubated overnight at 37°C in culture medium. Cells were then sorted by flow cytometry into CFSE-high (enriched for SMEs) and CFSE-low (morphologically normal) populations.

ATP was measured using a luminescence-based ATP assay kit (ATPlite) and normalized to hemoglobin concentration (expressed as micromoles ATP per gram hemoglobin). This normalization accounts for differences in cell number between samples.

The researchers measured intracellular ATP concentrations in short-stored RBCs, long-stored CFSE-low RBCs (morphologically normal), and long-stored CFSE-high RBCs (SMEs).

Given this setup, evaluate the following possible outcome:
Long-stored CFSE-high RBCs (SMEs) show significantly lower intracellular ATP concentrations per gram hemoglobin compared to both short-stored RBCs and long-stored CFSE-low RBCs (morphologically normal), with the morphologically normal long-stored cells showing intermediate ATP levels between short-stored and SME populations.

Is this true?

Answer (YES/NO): NO